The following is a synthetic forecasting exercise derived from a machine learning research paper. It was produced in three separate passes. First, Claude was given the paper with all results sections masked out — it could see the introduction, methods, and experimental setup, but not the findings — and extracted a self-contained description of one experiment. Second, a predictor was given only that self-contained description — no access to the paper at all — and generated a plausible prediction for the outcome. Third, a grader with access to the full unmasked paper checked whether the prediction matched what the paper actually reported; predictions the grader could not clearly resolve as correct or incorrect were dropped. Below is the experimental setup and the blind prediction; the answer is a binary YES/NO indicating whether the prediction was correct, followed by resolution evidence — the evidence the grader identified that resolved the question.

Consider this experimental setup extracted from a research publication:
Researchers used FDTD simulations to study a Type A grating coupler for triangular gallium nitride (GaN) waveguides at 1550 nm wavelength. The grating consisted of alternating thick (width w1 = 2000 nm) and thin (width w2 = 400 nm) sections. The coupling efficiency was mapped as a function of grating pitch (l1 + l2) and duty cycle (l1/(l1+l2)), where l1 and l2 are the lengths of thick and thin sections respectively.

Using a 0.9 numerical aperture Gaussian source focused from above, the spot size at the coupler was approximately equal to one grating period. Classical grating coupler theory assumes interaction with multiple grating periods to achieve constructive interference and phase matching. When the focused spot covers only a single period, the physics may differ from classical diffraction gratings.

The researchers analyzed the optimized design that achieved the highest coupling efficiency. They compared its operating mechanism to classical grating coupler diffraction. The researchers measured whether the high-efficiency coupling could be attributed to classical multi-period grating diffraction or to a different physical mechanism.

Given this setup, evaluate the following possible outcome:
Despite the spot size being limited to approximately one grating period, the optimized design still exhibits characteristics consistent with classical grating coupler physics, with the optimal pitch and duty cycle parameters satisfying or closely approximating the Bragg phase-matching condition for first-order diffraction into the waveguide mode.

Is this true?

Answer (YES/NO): NO